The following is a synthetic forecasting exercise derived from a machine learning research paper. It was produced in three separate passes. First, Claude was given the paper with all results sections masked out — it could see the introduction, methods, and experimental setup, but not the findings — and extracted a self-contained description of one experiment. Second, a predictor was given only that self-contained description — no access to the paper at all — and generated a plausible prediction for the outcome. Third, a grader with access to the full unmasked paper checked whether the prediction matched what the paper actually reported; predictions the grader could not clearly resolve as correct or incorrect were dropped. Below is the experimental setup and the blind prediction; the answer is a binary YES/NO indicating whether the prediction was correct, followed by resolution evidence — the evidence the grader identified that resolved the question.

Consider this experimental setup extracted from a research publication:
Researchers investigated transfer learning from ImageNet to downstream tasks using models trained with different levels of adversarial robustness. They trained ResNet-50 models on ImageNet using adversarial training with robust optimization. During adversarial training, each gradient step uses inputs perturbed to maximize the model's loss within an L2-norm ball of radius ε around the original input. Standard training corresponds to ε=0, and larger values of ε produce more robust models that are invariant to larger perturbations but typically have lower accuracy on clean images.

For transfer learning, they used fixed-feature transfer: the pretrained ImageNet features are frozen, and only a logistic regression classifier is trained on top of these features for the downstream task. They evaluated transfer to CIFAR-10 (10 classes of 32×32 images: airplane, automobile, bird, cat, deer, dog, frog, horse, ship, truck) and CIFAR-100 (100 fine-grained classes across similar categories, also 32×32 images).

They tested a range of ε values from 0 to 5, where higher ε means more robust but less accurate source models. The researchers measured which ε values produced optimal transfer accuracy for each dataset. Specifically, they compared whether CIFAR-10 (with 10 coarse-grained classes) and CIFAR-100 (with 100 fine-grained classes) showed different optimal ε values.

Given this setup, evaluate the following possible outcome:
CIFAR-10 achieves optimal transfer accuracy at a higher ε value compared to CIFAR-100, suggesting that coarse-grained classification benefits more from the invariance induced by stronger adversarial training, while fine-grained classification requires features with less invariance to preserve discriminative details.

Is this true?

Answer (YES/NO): YES